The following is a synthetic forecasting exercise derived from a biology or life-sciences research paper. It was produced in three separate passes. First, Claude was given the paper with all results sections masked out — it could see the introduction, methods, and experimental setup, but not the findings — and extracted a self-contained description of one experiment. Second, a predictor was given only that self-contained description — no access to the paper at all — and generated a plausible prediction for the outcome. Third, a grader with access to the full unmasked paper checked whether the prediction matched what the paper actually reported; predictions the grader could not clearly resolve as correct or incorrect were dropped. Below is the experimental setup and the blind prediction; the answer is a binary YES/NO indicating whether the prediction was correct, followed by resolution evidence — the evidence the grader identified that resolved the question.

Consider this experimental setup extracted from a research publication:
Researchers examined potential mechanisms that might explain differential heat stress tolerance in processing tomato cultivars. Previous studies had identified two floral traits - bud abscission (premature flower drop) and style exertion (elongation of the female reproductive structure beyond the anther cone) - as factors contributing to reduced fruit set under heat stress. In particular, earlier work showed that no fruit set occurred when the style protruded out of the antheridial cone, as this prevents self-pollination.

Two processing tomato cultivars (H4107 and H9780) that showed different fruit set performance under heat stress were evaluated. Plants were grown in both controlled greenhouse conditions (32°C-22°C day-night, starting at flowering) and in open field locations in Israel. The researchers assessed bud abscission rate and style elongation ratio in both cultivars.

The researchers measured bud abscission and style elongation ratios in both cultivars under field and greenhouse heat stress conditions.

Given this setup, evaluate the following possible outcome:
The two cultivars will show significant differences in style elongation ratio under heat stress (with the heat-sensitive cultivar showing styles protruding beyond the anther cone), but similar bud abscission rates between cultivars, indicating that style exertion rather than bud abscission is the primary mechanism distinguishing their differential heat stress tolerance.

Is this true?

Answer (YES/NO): NO